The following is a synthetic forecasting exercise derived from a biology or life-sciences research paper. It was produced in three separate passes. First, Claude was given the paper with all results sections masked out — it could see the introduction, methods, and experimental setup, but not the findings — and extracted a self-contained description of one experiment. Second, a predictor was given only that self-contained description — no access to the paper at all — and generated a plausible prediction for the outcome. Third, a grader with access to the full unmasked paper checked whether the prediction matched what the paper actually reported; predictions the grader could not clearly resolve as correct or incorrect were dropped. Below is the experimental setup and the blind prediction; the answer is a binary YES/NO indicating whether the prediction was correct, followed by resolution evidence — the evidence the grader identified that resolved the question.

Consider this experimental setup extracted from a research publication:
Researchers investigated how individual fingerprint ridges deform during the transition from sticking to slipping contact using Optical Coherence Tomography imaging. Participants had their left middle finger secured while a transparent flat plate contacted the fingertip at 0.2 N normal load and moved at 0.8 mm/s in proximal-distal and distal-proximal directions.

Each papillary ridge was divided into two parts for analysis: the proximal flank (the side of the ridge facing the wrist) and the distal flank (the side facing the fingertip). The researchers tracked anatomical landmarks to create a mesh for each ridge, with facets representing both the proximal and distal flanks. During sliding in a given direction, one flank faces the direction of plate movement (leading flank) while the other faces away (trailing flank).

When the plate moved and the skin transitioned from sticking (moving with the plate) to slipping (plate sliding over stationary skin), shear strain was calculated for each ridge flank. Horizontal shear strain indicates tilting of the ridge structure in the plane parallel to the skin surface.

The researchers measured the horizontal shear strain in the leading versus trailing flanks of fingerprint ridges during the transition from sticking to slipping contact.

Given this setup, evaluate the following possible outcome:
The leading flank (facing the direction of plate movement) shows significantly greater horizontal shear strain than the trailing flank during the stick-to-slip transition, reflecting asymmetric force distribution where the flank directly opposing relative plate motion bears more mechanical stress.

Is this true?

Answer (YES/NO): NO